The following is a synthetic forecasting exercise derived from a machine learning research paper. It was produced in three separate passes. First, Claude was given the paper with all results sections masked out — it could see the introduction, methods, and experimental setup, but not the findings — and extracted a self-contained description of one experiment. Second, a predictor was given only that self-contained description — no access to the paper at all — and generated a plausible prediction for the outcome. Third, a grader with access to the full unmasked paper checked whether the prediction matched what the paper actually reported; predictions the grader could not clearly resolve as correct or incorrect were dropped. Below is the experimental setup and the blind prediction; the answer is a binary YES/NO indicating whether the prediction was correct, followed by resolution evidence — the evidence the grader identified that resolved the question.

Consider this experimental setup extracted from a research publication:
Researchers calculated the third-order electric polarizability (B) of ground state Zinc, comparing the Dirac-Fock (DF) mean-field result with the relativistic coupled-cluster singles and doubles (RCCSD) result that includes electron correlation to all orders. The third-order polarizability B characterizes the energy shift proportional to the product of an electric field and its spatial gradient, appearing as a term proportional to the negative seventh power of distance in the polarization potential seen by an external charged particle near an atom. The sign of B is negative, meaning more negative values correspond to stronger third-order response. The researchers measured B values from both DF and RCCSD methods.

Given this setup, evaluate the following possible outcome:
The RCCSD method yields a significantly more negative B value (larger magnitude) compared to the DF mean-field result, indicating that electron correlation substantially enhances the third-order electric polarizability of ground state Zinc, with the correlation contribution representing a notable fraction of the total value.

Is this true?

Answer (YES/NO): YES